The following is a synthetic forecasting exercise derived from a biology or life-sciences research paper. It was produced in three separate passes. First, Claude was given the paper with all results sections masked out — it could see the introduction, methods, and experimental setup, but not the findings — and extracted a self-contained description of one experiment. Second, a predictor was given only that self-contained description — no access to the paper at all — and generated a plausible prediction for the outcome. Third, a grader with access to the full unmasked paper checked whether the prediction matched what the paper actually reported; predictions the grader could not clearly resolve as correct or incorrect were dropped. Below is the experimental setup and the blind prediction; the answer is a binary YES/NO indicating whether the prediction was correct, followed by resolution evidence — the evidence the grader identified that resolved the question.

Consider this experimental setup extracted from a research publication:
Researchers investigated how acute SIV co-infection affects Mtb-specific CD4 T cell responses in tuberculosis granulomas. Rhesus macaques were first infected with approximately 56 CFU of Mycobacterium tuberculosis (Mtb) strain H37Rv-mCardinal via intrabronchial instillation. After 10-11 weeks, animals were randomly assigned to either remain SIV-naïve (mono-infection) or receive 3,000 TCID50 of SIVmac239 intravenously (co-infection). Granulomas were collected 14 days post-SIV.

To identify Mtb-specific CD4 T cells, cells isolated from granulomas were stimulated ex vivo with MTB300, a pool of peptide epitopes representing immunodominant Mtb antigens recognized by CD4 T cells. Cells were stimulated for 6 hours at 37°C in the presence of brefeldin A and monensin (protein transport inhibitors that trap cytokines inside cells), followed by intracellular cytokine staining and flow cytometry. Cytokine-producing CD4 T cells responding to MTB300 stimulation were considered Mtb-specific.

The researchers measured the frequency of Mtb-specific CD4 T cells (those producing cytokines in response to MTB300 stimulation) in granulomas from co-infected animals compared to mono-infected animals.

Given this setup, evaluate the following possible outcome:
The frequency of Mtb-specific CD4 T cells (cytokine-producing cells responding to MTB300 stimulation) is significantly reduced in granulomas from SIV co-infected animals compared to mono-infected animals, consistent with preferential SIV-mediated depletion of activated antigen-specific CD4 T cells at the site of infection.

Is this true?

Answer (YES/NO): YES